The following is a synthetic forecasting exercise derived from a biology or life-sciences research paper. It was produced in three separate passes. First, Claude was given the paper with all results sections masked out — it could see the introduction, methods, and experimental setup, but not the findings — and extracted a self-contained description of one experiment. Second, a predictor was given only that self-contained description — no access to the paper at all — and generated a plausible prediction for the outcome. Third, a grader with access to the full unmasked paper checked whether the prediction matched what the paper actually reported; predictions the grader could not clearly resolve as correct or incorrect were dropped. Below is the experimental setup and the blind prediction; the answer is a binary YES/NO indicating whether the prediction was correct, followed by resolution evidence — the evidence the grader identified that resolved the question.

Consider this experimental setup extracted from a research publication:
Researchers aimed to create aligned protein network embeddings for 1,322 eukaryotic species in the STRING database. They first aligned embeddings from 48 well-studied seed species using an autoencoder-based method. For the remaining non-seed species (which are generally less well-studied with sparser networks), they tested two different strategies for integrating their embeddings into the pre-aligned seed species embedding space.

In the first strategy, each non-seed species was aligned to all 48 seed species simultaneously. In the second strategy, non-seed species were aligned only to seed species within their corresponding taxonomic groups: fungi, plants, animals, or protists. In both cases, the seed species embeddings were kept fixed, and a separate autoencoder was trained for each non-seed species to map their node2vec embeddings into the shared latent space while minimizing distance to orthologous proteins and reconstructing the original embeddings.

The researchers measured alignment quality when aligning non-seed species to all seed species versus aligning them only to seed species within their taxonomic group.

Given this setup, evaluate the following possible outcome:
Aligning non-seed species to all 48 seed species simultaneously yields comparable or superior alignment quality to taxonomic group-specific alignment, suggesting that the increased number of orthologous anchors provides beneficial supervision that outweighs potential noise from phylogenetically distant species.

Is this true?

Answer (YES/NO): NO